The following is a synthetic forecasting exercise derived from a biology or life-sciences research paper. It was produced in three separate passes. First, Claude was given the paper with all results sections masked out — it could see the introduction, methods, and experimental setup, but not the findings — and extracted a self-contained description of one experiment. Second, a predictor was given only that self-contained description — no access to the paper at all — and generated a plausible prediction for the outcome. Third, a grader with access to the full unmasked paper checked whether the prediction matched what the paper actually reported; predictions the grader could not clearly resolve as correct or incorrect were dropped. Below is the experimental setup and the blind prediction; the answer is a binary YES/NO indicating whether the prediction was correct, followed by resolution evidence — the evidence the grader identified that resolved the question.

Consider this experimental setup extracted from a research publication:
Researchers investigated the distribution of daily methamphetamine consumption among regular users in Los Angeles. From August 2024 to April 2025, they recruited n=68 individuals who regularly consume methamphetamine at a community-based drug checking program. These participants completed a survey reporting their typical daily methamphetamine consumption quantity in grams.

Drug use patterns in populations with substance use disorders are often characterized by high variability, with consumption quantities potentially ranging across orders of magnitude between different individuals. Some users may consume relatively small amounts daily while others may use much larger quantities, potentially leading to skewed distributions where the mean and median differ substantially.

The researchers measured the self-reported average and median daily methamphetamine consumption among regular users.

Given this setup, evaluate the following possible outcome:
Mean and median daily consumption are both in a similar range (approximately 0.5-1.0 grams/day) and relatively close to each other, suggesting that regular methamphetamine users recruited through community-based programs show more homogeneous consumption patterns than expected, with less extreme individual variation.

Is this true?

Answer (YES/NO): NO